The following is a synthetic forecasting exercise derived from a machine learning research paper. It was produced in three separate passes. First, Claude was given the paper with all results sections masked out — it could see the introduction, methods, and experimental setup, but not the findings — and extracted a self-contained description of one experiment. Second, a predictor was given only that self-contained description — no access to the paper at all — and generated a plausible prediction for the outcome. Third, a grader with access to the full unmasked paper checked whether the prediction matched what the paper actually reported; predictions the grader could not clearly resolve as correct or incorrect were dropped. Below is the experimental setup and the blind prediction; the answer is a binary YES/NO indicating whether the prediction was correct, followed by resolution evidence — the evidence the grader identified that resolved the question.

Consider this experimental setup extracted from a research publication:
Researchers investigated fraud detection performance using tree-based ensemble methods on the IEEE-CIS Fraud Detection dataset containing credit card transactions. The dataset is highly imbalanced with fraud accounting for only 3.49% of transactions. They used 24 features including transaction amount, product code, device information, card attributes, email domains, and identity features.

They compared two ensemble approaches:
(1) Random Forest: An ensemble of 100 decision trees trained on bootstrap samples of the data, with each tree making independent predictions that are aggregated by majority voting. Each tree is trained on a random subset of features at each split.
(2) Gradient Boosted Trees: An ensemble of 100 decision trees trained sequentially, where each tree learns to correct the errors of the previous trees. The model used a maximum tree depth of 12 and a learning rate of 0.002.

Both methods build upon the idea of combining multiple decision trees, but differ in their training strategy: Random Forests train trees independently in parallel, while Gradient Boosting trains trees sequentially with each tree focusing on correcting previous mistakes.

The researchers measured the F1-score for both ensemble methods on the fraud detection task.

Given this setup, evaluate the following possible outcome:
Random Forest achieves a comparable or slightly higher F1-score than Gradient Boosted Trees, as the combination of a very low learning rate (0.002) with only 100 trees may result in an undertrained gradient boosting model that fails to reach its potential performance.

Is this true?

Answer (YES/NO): NO